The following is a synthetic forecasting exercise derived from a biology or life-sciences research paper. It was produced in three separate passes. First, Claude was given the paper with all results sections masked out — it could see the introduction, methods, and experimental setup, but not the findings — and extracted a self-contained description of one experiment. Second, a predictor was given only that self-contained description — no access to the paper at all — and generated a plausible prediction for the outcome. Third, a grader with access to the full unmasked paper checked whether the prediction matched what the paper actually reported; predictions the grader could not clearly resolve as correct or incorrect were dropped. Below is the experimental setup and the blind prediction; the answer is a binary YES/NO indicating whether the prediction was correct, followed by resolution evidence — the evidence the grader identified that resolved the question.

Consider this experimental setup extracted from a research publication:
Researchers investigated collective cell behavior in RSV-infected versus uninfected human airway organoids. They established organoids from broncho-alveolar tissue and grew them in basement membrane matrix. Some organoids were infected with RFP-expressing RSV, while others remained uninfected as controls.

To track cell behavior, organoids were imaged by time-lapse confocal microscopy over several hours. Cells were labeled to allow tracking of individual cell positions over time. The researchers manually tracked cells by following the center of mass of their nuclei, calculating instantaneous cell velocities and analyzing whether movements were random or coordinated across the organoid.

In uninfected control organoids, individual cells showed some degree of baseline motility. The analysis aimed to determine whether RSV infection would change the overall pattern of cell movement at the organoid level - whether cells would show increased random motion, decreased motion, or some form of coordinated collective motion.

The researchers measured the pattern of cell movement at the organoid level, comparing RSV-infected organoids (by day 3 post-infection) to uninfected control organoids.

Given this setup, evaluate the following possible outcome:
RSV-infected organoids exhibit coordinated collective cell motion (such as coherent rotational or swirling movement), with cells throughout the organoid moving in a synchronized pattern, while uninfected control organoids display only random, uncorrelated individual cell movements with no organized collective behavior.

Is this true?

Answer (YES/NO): YES